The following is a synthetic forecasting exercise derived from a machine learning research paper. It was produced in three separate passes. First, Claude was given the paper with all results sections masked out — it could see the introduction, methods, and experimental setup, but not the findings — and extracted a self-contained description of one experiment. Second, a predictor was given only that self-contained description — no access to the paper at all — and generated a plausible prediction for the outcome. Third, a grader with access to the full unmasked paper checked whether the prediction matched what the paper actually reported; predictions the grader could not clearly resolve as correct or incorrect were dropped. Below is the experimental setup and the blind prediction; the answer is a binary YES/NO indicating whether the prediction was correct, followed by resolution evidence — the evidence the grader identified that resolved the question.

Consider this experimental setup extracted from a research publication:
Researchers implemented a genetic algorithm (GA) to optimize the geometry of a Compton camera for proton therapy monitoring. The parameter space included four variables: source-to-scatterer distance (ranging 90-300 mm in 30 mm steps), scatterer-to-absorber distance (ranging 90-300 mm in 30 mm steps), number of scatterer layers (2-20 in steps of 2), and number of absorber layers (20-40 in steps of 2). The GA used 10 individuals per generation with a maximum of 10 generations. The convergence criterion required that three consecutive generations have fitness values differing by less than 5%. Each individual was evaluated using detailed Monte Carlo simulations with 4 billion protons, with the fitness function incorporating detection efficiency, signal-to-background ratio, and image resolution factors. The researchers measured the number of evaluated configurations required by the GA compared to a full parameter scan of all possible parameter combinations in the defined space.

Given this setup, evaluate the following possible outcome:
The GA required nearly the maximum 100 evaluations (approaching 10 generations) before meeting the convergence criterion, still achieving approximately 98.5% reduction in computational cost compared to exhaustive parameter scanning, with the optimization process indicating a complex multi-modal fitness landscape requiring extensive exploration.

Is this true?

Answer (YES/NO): NO